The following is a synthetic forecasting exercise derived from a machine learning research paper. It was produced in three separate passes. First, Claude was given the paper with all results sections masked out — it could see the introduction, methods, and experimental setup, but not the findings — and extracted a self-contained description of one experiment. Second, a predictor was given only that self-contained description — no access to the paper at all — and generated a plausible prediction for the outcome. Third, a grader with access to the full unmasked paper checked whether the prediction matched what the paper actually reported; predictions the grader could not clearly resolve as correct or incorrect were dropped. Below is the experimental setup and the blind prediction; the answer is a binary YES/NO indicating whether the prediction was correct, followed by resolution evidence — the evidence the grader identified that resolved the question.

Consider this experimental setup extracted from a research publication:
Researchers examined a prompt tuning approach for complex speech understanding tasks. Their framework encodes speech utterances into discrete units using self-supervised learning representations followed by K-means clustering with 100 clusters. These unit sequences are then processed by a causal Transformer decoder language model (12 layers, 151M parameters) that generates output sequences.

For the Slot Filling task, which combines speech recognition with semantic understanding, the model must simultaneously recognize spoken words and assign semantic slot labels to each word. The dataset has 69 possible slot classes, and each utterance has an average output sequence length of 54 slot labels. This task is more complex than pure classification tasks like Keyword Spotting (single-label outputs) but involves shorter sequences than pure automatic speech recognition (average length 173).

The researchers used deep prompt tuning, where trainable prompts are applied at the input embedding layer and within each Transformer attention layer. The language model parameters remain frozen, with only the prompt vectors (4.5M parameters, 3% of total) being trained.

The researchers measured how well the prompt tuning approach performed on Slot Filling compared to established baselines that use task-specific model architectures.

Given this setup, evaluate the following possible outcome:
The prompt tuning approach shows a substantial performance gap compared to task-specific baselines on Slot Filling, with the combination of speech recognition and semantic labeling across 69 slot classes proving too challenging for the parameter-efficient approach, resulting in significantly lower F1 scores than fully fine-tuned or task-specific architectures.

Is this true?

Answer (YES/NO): YES